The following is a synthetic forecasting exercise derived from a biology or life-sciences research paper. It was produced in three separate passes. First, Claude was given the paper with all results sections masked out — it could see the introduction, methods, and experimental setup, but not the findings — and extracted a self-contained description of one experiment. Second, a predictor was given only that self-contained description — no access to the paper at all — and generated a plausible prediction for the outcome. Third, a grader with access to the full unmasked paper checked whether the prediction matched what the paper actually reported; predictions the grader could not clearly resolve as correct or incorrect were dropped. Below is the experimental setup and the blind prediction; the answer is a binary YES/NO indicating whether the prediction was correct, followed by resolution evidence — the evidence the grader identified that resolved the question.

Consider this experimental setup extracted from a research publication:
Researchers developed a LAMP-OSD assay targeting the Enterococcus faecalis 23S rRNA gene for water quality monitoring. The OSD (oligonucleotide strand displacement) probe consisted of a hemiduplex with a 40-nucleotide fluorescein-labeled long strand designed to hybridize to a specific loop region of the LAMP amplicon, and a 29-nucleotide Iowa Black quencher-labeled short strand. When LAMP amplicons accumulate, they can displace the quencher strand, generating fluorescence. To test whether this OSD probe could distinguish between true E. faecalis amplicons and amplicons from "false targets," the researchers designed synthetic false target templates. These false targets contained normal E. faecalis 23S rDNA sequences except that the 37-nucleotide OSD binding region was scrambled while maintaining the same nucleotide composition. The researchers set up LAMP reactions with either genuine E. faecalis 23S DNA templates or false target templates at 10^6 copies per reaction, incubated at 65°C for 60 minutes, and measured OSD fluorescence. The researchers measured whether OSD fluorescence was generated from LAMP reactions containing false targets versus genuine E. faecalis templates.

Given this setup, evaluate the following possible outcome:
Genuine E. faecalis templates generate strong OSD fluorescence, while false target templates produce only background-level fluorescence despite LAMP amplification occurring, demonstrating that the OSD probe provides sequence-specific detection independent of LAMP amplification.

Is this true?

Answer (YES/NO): YES